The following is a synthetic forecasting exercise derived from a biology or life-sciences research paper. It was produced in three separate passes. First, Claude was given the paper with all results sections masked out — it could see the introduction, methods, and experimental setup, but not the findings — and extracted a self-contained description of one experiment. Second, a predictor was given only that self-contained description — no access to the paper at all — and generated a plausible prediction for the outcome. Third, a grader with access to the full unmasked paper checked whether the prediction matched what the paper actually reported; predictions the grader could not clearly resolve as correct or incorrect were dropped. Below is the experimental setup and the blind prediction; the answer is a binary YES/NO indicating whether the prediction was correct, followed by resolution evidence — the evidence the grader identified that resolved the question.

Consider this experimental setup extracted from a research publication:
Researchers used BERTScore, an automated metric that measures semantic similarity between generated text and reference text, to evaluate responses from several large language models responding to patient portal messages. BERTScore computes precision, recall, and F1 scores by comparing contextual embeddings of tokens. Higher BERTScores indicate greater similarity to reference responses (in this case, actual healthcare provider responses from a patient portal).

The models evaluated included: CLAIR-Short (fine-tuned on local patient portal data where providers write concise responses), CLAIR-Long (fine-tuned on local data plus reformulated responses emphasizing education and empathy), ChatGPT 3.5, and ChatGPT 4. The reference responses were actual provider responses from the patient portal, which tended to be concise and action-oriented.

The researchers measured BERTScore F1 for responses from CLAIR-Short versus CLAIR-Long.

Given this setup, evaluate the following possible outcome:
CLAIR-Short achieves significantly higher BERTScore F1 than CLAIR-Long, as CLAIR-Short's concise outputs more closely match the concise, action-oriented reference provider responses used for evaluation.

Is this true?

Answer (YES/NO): NO